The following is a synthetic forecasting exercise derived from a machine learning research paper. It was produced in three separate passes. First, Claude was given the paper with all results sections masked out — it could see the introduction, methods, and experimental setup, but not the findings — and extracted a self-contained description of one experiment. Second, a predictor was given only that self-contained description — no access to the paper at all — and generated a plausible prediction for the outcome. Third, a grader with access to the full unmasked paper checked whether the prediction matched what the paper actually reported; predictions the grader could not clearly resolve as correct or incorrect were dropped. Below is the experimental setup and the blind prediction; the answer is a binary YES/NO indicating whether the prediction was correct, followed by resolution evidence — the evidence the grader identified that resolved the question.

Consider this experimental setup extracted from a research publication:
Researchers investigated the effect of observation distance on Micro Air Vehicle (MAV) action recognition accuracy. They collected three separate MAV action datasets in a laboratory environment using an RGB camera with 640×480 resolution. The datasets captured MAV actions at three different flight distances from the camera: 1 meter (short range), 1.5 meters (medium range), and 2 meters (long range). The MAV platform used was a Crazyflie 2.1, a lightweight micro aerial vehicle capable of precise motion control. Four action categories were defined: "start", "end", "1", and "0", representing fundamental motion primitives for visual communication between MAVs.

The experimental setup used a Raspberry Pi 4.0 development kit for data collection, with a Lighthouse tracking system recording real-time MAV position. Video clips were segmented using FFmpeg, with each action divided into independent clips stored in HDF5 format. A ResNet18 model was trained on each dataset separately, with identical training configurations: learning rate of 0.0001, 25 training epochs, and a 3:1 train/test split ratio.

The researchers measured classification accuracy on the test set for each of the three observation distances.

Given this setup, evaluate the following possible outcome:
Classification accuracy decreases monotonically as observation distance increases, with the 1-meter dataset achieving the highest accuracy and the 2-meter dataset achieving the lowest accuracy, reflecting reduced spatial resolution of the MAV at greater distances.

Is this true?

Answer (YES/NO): YES